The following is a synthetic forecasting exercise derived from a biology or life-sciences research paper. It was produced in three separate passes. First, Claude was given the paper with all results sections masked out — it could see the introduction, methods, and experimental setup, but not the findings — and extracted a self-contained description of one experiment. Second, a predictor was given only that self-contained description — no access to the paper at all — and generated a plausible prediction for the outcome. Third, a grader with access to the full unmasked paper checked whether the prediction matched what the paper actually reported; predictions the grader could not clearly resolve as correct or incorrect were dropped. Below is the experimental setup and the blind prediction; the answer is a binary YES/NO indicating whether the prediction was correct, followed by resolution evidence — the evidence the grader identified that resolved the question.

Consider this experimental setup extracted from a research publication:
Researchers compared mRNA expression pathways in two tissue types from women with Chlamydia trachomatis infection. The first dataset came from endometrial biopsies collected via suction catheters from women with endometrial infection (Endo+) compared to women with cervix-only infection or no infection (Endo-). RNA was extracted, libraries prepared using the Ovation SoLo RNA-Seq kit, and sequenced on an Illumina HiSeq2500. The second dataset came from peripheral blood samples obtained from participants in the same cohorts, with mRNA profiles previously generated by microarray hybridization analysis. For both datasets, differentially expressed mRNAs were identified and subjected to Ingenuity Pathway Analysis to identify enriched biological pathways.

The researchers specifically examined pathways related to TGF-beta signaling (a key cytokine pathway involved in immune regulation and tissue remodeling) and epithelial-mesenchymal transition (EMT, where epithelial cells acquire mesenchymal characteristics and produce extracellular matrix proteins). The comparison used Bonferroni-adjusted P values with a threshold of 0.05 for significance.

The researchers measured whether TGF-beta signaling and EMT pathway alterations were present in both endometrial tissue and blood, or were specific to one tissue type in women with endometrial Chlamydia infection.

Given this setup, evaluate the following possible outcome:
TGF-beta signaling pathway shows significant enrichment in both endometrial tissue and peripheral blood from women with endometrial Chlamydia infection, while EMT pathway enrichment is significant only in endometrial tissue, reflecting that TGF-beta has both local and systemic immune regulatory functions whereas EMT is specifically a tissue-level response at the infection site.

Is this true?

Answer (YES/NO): NO